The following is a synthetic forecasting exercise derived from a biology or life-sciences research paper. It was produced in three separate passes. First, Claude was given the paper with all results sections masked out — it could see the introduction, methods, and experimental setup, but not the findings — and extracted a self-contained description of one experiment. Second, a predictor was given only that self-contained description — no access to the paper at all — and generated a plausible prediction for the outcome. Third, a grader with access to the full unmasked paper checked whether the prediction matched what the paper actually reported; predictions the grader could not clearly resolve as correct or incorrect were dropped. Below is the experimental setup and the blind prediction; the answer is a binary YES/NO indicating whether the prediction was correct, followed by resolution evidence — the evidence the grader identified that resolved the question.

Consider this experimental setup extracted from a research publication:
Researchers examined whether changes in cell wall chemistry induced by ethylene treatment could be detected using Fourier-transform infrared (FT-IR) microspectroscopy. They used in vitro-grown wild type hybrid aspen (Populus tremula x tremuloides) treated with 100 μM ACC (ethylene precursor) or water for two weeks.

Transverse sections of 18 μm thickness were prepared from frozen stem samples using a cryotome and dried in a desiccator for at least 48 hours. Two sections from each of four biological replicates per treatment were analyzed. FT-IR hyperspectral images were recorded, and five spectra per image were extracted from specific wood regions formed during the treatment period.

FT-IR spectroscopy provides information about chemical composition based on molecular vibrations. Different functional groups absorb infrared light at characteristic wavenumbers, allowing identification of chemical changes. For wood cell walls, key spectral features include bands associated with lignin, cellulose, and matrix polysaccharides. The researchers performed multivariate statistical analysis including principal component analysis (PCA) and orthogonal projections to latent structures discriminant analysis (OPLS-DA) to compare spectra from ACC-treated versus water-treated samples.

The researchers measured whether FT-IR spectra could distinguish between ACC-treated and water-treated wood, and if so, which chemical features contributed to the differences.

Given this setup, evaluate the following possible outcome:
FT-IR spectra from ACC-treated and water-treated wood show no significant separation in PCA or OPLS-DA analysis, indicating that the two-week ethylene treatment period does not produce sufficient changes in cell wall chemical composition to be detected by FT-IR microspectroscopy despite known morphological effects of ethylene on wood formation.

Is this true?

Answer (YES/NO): NO